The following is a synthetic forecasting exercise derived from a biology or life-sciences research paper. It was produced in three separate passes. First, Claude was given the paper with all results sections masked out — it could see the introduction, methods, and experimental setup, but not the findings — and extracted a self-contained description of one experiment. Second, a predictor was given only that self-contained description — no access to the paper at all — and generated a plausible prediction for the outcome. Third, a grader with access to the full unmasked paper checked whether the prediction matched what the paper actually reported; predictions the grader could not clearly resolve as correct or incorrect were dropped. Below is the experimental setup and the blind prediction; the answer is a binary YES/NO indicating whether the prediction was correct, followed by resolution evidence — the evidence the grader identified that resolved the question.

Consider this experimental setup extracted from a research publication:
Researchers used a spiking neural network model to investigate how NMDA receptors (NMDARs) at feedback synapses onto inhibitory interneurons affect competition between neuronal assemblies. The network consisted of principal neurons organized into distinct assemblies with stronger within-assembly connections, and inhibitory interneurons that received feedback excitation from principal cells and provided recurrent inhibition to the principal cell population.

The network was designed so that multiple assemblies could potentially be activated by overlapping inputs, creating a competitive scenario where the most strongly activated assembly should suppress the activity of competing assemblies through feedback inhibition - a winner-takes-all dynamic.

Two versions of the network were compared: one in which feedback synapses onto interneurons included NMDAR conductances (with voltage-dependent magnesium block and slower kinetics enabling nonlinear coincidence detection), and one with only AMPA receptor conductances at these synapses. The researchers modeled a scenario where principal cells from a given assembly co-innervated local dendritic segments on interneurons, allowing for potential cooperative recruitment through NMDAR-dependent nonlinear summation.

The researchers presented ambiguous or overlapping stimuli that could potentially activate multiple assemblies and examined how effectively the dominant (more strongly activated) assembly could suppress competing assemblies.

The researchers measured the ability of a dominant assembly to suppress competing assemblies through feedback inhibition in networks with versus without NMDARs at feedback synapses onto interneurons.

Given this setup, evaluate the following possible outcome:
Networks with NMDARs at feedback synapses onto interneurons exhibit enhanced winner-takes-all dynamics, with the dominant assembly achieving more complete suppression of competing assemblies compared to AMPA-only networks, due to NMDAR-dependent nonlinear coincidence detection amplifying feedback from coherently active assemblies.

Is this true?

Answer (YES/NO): YES